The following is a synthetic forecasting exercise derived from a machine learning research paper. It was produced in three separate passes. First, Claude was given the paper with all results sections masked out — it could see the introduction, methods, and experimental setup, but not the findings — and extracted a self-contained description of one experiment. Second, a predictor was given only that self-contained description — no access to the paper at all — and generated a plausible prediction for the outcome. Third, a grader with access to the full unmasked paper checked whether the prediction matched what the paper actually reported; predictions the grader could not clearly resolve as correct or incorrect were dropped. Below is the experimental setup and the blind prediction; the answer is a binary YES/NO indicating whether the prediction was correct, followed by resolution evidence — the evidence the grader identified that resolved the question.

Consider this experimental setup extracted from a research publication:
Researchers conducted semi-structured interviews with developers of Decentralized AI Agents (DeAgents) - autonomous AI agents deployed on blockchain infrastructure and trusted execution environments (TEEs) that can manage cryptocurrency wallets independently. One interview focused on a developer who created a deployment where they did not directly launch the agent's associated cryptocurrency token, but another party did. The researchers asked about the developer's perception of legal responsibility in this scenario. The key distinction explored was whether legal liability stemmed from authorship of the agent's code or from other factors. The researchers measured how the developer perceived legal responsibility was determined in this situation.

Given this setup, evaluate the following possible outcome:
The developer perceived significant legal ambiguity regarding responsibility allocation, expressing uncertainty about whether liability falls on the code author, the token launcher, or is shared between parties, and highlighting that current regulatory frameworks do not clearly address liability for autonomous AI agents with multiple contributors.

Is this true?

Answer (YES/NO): NO